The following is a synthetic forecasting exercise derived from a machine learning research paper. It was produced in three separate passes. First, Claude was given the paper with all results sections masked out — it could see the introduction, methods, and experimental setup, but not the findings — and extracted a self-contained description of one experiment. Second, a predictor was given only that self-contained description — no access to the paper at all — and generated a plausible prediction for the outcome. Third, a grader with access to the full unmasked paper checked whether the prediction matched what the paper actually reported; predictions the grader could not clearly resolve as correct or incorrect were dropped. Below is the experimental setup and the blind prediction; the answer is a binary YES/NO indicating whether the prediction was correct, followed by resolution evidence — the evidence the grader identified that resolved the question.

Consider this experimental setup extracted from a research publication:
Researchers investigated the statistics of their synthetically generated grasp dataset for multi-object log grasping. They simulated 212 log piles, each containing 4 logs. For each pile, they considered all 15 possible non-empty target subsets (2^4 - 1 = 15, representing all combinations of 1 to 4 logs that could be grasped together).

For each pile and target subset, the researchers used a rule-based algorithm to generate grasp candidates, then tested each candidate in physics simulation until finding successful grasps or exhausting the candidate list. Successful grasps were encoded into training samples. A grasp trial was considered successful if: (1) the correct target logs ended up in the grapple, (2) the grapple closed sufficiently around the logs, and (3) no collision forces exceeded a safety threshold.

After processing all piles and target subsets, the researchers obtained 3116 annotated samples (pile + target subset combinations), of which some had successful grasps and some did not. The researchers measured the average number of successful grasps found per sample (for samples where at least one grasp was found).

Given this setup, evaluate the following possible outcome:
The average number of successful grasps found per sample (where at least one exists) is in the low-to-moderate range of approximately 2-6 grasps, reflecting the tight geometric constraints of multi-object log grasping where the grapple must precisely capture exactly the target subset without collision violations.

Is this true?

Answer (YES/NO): YES